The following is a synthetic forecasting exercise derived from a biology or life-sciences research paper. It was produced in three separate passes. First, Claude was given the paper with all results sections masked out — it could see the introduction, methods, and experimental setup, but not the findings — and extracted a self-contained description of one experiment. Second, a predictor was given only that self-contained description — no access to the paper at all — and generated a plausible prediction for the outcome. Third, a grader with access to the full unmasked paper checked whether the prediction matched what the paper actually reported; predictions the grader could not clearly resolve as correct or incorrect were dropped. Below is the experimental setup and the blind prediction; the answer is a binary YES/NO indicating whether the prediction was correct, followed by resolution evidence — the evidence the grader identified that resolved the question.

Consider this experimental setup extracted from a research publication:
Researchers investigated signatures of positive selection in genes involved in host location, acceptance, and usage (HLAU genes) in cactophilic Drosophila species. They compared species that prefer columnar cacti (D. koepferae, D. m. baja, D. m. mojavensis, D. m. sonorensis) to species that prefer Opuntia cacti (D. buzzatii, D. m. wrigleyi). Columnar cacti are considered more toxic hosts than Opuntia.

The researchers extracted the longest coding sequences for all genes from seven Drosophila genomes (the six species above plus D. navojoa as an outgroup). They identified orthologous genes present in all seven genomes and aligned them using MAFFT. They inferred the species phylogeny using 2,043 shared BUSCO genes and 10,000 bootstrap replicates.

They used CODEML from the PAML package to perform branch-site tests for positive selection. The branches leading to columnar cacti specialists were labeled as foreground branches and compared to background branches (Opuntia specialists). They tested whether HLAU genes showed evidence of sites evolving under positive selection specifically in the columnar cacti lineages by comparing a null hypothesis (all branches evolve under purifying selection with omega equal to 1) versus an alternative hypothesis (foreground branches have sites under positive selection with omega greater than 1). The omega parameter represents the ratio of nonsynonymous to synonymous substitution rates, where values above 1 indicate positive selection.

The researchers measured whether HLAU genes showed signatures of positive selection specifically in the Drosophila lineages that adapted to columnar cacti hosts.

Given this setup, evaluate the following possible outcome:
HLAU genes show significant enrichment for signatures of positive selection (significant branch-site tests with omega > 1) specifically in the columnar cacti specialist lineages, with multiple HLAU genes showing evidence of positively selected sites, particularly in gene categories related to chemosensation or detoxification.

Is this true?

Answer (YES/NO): NO